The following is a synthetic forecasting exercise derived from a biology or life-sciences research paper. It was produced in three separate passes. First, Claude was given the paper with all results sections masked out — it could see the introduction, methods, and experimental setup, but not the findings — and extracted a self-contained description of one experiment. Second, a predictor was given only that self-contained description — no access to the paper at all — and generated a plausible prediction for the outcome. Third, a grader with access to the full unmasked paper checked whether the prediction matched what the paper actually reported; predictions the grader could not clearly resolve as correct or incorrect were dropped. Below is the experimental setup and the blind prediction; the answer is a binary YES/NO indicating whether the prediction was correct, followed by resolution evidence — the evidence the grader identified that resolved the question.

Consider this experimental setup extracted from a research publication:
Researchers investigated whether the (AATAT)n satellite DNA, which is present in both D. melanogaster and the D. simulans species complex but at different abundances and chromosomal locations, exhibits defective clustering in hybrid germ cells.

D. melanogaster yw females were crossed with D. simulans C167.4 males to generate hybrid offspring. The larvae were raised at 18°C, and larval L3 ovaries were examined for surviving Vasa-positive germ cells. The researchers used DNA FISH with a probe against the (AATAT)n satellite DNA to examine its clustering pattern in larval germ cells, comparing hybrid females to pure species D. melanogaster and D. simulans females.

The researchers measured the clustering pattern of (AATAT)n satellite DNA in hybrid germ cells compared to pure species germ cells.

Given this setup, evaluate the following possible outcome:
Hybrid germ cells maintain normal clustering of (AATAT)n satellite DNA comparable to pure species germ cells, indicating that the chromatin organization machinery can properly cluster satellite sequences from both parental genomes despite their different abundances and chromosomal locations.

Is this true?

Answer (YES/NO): NO